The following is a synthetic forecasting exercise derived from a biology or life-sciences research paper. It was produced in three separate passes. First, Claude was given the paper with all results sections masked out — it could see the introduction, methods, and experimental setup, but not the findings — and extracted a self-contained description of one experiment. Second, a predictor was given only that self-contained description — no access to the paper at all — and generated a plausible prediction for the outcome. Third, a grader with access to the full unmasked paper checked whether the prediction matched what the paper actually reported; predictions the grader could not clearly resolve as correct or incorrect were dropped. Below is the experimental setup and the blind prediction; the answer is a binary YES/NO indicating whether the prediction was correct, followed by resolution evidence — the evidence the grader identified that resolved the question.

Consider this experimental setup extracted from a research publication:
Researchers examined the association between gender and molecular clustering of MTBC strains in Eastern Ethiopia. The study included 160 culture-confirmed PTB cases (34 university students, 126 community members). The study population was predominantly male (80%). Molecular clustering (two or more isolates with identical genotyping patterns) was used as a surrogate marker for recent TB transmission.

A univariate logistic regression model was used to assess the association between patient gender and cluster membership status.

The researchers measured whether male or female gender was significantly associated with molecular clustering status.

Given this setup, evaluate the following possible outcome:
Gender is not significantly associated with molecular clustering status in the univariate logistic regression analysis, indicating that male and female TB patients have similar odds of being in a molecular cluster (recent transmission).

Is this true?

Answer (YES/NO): NO